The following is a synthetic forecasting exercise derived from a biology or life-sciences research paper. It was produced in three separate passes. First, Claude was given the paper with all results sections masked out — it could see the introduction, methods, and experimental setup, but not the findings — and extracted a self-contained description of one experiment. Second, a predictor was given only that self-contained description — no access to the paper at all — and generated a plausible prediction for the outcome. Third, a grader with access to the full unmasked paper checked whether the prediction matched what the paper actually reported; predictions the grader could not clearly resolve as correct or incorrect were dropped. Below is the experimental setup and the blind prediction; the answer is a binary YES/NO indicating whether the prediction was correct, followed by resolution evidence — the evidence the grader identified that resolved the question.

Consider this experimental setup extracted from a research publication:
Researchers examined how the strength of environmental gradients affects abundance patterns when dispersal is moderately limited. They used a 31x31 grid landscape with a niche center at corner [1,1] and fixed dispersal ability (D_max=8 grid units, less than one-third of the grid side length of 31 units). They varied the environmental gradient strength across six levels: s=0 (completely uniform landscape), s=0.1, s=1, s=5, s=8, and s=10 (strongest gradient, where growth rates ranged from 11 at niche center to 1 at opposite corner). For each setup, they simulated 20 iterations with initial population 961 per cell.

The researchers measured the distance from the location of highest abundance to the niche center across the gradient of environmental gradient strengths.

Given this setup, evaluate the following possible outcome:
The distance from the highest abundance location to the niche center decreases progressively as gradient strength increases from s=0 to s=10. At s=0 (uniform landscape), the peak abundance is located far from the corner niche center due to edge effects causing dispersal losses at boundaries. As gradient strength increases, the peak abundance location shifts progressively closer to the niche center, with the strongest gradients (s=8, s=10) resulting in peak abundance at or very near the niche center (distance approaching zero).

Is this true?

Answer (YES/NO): NO